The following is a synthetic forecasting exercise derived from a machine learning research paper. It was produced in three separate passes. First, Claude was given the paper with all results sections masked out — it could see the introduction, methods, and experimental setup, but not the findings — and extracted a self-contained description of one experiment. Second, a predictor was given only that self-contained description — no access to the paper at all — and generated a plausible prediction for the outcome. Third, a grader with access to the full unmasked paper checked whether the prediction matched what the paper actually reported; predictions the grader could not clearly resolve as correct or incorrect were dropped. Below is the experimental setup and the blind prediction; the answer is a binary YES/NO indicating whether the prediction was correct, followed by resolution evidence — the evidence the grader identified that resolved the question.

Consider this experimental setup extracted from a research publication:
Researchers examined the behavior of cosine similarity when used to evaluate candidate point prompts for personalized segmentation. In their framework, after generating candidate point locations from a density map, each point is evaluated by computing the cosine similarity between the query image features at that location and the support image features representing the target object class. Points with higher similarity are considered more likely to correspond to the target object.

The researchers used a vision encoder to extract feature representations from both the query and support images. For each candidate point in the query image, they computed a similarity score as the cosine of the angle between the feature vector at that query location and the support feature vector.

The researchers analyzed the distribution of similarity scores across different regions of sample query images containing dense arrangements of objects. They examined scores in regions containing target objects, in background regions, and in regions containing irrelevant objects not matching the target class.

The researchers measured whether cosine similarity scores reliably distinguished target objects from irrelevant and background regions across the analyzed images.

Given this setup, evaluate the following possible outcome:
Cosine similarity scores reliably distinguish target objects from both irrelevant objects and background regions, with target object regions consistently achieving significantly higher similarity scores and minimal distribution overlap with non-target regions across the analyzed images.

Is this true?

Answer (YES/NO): NO